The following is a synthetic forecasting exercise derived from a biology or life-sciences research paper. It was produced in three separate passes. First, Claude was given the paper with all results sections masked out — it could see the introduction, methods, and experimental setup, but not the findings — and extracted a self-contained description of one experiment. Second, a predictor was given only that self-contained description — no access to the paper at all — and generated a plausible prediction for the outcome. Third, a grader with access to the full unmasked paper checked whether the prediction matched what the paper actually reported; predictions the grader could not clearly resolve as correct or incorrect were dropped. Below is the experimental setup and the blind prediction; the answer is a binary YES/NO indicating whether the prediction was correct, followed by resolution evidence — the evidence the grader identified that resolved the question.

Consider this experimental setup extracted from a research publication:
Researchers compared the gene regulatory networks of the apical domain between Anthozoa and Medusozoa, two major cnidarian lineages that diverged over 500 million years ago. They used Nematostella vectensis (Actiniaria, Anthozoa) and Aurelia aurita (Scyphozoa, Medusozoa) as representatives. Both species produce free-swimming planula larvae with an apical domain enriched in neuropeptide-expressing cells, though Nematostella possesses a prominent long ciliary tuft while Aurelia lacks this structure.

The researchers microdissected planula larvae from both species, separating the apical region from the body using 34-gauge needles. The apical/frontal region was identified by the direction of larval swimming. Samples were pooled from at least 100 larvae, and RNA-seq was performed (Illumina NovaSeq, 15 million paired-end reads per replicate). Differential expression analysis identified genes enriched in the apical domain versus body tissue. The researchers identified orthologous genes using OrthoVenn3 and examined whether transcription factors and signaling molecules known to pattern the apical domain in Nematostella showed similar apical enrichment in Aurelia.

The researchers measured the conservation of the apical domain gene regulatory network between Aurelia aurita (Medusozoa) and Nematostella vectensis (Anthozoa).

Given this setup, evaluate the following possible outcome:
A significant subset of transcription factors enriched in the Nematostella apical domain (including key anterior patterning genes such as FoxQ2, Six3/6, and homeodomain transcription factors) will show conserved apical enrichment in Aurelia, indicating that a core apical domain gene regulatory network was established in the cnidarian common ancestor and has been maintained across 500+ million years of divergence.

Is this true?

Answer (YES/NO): NO